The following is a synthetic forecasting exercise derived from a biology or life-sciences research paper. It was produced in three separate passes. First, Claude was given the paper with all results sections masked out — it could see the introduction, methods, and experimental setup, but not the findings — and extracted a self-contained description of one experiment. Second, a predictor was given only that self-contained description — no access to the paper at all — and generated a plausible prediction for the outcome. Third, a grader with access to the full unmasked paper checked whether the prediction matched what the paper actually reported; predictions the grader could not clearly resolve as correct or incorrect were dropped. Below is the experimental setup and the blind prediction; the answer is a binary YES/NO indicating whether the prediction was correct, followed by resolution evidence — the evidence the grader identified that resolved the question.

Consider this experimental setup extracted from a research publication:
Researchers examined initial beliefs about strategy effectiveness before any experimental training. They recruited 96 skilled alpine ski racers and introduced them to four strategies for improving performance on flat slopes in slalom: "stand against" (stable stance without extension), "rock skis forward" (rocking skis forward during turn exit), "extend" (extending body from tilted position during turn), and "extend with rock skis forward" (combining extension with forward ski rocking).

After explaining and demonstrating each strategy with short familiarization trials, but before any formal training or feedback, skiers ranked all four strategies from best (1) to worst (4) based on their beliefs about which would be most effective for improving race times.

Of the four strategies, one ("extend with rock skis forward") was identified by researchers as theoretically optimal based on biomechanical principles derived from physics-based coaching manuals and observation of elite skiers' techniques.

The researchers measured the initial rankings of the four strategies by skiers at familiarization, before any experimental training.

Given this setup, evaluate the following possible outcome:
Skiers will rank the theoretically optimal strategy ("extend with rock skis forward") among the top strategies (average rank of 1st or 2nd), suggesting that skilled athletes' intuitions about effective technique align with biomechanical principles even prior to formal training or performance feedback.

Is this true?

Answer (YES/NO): YES